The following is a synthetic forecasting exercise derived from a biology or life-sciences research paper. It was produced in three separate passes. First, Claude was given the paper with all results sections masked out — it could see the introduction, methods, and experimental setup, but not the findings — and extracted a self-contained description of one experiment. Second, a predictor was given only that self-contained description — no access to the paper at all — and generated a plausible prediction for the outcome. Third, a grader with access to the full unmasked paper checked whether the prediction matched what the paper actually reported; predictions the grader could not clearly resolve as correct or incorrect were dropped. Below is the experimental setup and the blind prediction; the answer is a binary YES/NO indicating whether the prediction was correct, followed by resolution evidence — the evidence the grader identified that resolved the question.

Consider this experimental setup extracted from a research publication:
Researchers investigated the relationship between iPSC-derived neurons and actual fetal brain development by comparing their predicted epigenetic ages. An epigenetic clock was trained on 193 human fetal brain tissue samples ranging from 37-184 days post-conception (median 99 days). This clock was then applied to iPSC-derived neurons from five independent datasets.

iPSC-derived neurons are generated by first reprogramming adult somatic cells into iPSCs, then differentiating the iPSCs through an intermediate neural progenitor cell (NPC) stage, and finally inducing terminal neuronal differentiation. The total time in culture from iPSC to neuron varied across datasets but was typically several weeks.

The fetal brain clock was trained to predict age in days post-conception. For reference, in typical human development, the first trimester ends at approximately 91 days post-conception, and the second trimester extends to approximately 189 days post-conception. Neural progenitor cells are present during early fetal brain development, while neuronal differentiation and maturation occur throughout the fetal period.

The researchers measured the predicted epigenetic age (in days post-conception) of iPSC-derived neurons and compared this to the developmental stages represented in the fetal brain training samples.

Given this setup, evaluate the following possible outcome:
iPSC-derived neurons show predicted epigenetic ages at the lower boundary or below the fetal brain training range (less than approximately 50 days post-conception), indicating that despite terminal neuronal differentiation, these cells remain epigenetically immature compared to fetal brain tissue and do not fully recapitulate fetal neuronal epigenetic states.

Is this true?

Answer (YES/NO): NO